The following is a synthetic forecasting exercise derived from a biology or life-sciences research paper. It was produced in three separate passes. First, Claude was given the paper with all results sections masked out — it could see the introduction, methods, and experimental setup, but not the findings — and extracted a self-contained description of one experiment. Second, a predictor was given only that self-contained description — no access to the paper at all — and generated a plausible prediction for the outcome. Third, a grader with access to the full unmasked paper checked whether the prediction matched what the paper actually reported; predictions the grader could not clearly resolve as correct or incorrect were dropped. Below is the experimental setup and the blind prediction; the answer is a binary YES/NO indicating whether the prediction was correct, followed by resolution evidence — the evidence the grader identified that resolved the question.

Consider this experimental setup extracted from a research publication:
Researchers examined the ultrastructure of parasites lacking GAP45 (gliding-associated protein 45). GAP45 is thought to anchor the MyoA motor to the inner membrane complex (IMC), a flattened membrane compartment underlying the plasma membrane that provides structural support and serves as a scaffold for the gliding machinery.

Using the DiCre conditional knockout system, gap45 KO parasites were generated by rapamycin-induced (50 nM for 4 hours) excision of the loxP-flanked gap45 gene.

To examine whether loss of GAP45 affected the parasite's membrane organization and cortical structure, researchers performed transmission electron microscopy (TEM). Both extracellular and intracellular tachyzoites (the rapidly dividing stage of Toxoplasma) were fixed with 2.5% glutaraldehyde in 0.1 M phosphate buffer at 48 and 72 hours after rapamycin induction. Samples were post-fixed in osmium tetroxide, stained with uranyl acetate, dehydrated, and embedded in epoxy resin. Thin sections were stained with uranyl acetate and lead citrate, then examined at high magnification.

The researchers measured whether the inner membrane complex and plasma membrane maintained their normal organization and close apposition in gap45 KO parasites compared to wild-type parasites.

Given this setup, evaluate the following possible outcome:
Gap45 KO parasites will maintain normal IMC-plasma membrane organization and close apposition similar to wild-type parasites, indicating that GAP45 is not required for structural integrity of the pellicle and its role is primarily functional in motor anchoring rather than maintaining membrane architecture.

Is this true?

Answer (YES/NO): NO